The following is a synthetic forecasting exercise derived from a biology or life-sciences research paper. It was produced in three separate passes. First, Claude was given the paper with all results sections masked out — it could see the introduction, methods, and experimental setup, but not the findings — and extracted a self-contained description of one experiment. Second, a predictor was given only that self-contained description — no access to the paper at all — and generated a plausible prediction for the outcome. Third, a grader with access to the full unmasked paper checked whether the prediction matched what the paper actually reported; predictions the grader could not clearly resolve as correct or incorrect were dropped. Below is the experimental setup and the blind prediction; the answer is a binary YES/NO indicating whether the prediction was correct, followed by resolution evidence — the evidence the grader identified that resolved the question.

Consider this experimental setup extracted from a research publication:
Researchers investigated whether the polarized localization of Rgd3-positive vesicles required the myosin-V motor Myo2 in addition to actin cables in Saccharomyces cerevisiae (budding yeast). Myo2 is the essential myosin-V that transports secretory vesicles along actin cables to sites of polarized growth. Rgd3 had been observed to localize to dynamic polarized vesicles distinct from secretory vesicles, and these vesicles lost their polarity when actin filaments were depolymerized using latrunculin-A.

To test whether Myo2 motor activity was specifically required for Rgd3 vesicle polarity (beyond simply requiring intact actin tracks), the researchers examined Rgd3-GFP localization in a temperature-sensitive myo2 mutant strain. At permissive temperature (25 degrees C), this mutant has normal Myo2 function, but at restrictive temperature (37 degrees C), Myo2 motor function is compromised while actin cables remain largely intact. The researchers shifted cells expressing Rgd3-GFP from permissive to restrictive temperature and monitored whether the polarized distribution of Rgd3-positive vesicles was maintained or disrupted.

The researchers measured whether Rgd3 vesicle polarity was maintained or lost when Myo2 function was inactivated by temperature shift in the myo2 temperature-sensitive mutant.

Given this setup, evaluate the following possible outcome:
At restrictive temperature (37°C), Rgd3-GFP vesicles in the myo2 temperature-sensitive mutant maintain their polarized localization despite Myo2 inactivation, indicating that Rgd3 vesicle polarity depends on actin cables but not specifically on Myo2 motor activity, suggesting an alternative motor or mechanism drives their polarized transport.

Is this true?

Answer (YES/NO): NO